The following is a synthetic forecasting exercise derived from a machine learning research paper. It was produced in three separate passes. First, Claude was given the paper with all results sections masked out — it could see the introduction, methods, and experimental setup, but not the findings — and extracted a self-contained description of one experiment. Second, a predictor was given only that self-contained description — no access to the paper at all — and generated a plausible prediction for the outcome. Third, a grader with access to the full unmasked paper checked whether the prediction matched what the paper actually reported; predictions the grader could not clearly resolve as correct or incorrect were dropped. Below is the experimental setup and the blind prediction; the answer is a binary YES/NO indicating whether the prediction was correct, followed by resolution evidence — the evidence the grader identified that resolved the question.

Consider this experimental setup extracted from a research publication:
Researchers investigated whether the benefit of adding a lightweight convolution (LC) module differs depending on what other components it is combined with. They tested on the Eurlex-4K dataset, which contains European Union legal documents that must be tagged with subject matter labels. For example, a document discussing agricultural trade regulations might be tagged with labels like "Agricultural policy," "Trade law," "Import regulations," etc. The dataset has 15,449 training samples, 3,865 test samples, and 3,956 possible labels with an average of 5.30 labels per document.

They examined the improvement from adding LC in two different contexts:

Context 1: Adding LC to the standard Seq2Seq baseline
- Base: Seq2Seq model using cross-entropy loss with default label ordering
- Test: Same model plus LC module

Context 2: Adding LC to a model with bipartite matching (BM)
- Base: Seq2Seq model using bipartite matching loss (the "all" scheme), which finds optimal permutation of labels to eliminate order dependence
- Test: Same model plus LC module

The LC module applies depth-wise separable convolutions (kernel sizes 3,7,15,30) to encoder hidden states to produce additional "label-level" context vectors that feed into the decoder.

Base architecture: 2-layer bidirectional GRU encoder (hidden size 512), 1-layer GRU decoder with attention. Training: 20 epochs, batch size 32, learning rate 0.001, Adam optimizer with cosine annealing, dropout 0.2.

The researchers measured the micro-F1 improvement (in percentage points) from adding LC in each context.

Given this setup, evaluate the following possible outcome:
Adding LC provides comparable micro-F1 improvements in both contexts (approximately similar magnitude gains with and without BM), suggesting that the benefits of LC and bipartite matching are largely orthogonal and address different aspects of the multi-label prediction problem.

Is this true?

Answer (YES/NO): NO